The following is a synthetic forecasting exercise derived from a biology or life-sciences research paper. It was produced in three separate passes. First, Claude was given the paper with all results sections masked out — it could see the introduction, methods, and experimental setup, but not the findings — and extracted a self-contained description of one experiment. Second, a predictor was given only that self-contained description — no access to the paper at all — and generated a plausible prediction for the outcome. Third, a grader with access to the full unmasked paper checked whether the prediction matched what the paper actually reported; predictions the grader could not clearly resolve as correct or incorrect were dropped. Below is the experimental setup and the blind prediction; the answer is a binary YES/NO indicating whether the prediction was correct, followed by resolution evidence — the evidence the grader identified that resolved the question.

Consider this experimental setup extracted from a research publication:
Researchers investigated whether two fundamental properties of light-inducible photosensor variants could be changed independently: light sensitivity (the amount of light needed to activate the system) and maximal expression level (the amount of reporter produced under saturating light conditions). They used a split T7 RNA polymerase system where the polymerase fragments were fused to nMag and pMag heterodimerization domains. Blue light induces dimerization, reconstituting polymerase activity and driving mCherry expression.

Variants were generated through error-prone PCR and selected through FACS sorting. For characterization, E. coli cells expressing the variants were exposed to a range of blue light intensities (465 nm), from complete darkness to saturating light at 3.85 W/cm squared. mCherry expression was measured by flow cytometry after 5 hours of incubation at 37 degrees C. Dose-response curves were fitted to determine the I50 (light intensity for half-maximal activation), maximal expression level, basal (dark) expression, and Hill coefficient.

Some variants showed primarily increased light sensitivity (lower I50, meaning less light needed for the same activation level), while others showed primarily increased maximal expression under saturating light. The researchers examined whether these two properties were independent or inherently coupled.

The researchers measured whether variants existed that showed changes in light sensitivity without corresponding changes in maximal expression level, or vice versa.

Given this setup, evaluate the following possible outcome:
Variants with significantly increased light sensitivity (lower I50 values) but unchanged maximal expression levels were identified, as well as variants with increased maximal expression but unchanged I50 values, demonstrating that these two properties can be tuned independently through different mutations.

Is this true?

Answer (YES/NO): YES